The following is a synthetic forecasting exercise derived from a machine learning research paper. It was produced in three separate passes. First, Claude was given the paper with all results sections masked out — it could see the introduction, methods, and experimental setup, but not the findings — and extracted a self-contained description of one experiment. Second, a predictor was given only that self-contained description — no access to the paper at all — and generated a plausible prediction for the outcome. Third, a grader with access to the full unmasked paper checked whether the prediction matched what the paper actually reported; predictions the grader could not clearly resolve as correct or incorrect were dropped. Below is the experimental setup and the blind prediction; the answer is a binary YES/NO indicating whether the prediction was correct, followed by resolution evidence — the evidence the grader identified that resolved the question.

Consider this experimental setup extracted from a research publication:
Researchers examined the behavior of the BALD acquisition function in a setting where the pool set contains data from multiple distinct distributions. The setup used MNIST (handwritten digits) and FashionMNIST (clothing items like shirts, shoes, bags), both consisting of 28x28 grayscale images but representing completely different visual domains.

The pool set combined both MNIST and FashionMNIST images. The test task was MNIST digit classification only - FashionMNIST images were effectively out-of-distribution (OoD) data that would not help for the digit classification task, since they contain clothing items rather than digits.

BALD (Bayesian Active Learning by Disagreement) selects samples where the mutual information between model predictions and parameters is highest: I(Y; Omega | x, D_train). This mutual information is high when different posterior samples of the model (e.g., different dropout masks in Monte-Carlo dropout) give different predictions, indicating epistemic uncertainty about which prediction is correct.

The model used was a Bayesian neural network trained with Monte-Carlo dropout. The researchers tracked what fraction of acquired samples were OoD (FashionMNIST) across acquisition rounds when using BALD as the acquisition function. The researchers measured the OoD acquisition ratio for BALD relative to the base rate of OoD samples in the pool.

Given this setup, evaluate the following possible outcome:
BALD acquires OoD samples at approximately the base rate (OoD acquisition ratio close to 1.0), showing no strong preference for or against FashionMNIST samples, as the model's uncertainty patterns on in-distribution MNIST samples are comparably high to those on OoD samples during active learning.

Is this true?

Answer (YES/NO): NO